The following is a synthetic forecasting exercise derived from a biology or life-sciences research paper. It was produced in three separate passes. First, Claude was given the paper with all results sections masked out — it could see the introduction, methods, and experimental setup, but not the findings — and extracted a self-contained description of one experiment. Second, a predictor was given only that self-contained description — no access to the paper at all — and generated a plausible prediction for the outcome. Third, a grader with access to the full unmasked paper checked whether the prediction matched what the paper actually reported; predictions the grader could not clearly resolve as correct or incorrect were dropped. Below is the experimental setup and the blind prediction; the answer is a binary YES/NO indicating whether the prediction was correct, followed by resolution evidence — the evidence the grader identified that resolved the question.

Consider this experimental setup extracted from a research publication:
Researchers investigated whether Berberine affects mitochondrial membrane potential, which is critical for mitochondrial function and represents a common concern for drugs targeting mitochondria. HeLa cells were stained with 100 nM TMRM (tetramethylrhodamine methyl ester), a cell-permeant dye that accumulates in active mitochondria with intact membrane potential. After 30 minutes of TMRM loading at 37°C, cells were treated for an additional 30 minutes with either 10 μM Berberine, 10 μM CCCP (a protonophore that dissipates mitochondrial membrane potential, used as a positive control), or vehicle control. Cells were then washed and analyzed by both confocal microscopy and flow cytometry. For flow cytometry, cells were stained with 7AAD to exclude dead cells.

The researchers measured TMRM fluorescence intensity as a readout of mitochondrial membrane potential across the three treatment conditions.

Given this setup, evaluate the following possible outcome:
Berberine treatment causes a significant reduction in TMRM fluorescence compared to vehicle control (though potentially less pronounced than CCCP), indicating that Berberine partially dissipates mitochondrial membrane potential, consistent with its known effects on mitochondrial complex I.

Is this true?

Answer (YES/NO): NO